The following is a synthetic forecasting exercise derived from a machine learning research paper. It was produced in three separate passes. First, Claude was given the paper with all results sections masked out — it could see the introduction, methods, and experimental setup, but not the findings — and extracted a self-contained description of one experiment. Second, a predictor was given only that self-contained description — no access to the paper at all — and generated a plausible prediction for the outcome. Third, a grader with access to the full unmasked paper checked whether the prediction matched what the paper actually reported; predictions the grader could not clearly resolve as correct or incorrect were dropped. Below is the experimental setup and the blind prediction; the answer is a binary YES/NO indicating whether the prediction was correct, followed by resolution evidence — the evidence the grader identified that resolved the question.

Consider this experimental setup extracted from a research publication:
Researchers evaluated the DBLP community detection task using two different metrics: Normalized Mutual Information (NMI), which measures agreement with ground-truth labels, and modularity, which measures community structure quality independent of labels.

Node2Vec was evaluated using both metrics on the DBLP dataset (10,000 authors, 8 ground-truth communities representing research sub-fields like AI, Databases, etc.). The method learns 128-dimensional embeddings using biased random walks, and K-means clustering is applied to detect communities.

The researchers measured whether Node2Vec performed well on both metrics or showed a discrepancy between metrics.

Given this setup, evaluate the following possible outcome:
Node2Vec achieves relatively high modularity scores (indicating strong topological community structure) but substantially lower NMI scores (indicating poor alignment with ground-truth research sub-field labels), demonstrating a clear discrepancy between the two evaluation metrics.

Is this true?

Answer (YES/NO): NO